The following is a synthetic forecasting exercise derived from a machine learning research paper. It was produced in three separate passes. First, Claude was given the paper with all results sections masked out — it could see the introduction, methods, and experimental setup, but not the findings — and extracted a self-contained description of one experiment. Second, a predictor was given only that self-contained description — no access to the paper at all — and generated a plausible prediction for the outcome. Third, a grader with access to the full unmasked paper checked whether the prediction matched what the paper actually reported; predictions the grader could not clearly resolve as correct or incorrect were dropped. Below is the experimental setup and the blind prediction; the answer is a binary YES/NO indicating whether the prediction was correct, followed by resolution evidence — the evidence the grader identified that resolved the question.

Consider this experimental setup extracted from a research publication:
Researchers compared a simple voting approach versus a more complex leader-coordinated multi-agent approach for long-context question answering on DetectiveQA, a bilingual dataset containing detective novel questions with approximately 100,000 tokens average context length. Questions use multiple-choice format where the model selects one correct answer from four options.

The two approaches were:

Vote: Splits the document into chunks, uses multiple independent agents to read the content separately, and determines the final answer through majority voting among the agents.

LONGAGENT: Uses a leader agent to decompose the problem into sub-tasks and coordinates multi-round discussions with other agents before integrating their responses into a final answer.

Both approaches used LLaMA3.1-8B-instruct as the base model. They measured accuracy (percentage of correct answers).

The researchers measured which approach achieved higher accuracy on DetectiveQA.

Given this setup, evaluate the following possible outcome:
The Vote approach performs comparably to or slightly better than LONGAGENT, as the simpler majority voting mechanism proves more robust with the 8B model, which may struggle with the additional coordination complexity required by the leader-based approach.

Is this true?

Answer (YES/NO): NO